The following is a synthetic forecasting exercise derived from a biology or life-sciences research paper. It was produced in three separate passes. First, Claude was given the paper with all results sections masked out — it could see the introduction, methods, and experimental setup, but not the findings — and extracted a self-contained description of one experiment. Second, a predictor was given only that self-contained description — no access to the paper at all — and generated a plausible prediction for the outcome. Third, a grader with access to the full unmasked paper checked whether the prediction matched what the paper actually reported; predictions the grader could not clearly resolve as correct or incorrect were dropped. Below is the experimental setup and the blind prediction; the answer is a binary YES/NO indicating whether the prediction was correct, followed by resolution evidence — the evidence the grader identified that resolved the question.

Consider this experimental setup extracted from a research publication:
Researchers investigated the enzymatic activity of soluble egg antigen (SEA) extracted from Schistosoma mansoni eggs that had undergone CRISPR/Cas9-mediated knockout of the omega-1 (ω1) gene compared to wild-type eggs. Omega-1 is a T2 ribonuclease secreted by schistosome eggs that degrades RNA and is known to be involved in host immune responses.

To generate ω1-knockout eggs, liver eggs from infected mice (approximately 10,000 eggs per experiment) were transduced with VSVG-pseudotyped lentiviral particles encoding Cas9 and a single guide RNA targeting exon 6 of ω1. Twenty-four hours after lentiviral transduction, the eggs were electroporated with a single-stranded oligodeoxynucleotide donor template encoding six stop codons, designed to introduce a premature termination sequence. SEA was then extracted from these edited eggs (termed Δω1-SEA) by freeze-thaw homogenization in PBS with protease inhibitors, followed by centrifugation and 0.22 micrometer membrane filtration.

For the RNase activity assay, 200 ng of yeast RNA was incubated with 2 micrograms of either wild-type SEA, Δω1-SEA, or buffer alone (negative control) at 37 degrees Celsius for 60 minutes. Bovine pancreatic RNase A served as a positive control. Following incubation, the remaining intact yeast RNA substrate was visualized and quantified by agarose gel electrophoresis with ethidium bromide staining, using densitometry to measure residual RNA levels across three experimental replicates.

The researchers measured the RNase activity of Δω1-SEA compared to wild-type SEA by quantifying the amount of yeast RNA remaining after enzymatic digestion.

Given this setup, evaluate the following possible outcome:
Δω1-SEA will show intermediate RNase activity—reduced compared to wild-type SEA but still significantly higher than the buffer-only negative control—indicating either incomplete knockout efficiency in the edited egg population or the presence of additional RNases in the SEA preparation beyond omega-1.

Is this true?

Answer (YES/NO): YES